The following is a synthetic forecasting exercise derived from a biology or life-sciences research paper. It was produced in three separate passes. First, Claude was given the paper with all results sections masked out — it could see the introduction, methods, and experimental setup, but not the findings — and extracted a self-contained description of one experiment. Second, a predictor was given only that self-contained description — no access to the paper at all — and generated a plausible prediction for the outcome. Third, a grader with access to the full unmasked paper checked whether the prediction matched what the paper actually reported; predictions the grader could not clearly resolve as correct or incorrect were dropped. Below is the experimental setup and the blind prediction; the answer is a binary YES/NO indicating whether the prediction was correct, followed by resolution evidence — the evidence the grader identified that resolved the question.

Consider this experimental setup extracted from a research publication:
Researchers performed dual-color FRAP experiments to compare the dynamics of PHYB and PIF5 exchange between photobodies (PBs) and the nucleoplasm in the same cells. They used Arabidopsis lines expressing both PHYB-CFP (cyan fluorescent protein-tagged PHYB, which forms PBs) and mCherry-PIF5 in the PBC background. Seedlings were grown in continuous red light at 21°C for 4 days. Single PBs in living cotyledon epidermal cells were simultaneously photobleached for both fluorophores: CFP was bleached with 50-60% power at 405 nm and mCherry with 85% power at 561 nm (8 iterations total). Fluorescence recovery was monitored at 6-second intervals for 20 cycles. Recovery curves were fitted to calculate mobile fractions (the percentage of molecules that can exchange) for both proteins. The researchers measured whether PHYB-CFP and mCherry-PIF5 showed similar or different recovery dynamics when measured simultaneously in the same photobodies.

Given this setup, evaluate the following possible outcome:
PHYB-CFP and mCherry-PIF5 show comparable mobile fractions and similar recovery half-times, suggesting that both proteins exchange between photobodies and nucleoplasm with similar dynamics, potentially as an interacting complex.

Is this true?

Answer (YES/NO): NO